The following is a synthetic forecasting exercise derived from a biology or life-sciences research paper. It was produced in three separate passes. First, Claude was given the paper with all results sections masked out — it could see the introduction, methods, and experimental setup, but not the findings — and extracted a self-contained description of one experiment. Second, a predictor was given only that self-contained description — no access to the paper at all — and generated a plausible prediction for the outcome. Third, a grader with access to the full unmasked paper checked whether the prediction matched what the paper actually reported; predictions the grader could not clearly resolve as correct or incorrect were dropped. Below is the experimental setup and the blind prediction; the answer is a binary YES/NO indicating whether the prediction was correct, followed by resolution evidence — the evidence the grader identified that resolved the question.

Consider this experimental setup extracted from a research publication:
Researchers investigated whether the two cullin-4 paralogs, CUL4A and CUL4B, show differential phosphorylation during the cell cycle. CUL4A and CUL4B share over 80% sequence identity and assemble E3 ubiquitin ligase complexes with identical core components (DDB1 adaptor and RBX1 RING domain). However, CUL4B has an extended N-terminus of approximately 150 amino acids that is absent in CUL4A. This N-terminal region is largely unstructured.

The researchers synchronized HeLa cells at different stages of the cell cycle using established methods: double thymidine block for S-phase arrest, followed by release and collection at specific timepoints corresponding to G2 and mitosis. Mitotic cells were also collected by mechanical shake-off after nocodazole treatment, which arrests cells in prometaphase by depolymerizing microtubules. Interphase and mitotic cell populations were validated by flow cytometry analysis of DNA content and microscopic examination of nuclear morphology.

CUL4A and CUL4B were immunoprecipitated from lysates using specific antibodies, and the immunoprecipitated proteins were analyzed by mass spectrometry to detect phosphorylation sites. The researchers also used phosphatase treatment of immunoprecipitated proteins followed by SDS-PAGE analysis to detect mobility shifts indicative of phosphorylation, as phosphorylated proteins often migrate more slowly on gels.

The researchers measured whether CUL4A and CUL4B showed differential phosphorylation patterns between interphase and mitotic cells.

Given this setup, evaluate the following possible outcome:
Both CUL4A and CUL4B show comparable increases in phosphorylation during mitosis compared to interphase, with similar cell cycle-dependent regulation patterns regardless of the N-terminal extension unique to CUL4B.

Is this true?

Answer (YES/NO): NO